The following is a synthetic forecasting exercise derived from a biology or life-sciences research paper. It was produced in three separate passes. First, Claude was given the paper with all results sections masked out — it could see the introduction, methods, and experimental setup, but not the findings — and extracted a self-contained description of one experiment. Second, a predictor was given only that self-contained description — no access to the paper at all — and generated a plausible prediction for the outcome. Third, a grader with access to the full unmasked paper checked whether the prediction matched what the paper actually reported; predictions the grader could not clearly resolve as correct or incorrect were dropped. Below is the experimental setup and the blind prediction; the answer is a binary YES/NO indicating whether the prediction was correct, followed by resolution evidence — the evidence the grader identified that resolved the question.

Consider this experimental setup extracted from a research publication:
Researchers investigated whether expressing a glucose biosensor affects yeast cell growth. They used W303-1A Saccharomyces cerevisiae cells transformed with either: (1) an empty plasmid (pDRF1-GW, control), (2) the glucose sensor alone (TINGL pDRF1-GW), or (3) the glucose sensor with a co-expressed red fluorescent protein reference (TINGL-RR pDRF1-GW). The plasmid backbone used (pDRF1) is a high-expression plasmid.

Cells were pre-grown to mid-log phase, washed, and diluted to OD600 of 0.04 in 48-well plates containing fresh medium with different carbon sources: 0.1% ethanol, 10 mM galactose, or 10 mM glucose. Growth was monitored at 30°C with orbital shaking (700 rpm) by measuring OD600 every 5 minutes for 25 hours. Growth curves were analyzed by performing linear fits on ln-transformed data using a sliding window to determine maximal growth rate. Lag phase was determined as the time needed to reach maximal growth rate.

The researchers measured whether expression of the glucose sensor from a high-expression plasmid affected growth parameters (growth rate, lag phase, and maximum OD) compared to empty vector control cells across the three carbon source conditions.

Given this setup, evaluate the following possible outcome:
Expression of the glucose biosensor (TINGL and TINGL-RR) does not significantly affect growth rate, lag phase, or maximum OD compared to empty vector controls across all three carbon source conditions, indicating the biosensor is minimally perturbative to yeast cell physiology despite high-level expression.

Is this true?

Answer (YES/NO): NO